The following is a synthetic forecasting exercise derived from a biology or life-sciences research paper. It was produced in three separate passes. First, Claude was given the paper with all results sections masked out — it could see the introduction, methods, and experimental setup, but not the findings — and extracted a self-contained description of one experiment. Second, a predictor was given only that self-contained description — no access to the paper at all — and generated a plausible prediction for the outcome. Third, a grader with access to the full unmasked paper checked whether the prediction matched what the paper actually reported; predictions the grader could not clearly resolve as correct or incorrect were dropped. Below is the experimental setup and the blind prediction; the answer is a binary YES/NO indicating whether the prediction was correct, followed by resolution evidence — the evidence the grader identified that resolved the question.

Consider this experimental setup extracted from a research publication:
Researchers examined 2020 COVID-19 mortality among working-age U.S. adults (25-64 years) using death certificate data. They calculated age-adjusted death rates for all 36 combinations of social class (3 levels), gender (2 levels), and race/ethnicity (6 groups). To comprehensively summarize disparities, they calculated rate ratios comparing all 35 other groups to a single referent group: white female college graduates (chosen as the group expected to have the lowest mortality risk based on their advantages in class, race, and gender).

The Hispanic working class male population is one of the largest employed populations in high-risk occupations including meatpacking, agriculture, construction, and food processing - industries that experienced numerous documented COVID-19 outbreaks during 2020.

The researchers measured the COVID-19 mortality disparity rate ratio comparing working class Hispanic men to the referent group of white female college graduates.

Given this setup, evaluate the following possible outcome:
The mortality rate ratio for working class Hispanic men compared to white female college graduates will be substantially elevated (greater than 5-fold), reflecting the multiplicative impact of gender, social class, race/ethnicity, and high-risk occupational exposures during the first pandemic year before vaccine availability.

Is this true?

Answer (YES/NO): YES